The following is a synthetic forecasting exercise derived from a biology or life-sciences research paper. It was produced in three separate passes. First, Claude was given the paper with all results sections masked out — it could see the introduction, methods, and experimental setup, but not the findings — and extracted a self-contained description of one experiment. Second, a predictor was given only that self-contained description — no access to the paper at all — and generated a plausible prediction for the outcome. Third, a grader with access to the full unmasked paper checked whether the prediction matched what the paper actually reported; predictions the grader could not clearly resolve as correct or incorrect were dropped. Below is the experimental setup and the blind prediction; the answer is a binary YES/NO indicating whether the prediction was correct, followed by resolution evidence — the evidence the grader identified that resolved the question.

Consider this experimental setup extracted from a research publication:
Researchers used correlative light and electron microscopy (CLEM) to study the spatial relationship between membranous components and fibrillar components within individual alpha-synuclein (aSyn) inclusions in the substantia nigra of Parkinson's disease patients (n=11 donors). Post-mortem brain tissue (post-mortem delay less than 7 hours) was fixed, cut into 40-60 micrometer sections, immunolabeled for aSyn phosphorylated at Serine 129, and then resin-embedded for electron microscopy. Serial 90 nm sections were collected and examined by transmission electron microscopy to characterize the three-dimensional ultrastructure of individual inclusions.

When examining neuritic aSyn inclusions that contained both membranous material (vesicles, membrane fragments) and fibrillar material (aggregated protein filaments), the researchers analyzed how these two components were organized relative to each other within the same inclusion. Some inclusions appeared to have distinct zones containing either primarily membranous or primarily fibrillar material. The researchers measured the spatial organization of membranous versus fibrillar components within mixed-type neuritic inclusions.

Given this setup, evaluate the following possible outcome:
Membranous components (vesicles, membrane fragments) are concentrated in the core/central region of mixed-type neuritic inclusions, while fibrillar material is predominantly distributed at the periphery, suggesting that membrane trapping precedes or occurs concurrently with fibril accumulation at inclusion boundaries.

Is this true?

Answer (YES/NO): NO